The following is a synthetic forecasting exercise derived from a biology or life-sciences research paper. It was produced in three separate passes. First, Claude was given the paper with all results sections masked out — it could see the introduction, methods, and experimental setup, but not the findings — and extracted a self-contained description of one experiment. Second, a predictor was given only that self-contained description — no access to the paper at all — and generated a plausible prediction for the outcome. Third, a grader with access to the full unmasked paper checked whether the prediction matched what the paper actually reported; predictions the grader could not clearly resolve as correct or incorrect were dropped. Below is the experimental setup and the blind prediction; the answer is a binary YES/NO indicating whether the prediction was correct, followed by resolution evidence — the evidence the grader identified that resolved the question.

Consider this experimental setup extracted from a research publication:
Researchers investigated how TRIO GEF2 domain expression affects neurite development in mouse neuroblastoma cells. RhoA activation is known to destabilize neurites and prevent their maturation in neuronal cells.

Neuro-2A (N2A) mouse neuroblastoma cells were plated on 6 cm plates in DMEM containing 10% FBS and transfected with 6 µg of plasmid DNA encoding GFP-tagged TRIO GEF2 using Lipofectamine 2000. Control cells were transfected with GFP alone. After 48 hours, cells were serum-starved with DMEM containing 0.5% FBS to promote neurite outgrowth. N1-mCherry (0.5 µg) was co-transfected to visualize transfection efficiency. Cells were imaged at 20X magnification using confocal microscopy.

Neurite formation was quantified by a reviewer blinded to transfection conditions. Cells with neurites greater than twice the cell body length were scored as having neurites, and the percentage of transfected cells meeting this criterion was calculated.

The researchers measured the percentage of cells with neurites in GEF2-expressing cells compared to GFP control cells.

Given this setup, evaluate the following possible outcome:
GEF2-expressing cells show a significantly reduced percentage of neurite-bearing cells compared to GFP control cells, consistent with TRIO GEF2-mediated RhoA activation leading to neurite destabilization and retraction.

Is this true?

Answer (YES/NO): YES